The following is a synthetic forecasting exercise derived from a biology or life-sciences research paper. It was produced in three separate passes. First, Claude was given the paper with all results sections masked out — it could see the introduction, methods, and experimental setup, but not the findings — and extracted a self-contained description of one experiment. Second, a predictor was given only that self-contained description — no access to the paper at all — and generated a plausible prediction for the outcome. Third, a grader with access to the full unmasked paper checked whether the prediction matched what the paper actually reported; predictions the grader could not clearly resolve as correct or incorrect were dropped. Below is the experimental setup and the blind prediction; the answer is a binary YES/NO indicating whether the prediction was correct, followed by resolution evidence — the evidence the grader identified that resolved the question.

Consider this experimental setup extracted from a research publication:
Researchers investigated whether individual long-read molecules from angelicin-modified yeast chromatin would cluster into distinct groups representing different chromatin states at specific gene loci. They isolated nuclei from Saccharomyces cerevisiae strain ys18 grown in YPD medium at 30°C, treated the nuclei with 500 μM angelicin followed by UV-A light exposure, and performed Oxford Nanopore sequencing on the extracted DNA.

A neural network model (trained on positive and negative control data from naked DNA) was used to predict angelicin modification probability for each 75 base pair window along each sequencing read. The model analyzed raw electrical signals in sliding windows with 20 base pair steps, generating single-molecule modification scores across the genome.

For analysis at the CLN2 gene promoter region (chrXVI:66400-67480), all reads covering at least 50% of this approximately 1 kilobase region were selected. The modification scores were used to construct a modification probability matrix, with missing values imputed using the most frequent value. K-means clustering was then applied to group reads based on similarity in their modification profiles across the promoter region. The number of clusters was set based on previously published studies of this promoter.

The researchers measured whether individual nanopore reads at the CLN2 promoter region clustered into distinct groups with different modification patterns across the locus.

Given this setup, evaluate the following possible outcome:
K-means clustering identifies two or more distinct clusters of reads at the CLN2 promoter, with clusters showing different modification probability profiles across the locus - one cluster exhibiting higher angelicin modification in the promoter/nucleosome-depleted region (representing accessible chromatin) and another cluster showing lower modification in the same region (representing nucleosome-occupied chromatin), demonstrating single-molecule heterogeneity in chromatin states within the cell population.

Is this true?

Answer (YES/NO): YES